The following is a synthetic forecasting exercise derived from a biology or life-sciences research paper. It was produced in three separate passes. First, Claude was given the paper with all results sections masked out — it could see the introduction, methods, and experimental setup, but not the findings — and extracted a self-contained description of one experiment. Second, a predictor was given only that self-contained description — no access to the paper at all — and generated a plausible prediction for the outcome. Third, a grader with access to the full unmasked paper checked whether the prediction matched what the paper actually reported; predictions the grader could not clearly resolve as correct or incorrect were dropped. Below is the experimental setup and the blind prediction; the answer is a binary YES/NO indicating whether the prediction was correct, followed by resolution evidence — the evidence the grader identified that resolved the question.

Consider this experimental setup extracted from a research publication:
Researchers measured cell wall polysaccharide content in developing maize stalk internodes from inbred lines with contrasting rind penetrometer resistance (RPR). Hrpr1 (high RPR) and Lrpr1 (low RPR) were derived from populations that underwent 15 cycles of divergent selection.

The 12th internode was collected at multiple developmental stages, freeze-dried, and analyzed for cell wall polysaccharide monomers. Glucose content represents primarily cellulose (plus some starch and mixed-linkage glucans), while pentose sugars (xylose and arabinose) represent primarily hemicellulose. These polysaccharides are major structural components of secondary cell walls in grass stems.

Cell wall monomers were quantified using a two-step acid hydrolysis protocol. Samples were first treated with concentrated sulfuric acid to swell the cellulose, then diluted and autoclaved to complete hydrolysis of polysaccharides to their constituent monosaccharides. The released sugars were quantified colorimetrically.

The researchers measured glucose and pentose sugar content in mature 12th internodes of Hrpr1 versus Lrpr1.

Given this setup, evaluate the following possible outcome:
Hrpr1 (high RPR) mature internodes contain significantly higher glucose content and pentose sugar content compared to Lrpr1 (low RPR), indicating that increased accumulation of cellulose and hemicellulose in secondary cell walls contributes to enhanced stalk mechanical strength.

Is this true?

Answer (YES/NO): NO